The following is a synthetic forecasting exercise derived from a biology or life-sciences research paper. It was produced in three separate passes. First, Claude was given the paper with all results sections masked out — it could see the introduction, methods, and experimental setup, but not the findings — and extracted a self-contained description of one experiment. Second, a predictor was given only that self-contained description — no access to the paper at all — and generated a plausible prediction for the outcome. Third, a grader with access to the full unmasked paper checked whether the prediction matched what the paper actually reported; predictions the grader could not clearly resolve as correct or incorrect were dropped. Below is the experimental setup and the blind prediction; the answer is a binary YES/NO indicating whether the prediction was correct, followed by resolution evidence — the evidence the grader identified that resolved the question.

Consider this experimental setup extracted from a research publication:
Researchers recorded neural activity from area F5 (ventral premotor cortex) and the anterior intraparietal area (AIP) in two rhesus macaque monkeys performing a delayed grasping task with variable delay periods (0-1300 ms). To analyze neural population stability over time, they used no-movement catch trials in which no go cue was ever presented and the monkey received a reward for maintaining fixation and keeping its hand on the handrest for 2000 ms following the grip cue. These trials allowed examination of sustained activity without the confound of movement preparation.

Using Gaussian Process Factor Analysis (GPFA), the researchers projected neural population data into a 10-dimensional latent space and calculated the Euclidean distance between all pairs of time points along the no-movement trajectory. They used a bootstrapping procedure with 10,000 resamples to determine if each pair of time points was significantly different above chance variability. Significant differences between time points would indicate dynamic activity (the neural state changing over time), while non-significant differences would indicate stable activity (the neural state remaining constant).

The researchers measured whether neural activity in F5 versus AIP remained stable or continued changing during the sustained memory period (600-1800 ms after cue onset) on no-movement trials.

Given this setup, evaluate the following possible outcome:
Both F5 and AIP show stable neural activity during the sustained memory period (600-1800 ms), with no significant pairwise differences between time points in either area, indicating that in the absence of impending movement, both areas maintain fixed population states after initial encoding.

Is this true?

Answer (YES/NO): NO